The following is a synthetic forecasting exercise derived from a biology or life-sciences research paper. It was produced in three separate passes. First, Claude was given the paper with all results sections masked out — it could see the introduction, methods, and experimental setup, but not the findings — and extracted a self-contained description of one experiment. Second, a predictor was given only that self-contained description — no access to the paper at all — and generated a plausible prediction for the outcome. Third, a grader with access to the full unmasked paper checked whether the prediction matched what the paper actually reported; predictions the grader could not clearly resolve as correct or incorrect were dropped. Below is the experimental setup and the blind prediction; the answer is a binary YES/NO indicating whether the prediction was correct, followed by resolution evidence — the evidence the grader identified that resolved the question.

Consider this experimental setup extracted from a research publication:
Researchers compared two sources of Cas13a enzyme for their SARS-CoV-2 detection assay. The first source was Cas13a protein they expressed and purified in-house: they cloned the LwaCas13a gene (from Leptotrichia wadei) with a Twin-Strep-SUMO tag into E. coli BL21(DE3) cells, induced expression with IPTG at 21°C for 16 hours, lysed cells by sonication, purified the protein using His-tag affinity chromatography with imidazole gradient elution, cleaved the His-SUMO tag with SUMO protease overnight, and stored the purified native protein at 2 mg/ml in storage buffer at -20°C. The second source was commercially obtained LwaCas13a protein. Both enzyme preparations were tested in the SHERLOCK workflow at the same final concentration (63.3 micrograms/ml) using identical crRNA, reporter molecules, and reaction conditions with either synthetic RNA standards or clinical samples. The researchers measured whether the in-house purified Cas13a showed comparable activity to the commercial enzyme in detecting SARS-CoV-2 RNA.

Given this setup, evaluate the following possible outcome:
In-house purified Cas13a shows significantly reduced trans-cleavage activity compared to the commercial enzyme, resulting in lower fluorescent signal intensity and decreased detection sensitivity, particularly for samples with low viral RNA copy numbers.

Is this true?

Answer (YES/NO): NO